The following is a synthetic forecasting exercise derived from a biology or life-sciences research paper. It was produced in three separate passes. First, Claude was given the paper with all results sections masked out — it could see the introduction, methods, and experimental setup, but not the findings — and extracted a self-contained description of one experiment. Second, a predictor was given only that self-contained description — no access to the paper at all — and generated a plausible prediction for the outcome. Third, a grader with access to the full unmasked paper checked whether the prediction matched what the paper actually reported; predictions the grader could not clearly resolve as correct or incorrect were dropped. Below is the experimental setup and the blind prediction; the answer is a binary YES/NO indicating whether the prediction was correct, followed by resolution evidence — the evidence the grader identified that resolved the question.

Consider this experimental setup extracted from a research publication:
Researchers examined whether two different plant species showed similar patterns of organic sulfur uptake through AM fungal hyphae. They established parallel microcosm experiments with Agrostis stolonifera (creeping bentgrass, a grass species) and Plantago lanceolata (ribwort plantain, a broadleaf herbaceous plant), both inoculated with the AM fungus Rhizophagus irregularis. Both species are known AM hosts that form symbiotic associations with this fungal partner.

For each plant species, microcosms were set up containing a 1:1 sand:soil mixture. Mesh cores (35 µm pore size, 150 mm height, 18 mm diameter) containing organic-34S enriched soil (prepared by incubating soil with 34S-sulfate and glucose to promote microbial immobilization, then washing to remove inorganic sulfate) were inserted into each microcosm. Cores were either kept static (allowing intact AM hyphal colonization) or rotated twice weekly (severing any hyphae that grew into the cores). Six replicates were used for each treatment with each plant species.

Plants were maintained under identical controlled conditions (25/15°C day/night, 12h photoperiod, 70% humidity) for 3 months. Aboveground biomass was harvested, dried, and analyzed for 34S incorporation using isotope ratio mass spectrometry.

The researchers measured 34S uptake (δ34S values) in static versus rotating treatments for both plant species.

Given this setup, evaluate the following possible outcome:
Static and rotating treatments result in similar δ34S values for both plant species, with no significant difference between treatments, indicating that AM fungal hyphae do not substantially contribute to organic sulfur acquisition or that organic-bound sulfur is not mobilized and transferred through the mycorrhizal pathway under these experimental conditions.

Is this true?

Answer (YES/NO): NO